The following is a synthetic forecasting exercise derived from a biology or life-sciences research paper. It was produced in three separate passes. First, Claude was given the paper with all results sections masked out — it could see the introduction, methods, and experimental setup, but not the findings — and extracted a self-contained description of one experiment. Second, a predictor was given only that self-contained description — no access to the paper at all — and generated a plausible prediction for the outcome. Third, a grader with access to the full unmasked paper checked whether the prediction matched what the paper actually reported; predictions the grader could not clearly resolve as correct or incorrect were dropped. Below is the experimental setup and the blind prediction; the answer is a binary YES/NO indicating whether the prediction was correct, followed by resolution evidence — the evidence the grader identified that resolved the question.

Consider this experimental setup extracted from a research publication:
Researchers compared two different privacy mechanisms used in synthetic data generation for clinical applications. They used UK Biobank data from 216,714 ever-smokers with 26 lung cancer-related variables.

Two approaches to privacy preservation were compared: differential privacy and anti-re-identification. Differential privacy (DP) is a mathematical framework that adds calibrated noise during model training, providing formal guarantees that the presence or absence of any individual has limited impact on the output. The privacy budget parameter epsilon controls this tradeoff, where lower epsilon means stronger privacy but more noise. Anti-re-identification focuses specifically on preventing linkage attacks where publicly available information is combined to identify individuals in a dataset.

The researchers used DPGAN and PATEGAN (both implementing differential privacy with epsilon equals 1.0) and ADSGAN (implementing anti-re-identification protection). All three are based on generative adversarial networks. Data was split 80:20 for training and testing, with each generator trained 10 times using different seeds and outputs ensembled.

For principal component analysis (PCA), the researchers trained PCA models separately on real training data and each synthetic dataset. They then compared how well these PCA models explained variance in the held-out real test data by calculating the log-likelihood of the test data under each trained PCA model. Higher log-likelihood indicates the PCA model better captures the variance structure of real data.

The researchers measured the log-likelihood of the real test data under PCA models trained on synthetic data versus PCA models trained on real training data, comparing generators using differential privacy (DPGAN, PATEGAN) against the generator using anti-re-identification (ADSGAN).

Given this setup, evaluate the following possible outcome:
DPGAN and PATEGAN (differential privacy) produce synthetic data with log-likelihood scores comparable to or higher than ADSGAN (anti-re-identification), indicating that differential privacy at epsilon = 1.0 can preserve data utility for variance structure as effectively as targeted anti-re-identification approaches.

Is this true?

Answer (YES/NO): NO